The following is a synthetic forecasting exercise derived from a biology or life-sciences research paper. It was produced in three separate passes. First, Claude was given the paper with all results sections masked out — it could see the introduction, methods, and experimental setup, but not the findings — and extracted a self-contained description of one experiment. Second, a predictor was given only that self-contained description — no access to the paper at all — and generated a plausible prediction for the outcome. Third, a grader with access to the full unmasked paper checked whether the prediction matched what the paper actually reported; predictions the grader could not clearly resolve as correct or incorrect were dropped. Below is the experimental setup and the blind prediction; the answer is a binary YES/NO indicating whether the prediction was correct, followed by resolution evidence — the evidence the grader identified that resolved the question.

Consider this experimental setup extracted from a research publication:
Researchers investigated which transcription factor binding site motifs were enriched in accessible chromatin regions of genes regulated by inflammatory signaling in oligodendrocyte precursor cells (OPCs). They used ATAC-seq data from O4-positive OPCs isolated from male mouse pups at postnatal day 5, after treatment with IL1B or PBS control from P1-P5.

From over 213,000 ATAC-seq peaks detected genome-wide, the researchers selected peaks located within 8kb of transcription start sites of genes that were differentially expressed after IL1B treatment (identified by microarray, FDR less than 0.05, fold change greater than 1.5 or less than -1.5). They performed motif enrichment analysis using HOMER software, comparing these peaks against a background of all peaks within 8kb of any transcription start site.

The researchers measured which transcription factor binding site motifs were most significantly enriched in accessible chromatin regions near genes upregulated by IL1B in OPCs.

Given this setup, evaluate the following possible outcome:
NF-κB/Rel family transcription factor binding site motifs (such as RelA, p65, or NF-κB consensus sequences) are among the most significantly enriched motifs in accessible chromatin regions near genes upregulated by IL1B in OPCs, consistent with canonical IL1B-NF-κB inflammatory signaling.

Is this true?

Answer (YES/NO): YES